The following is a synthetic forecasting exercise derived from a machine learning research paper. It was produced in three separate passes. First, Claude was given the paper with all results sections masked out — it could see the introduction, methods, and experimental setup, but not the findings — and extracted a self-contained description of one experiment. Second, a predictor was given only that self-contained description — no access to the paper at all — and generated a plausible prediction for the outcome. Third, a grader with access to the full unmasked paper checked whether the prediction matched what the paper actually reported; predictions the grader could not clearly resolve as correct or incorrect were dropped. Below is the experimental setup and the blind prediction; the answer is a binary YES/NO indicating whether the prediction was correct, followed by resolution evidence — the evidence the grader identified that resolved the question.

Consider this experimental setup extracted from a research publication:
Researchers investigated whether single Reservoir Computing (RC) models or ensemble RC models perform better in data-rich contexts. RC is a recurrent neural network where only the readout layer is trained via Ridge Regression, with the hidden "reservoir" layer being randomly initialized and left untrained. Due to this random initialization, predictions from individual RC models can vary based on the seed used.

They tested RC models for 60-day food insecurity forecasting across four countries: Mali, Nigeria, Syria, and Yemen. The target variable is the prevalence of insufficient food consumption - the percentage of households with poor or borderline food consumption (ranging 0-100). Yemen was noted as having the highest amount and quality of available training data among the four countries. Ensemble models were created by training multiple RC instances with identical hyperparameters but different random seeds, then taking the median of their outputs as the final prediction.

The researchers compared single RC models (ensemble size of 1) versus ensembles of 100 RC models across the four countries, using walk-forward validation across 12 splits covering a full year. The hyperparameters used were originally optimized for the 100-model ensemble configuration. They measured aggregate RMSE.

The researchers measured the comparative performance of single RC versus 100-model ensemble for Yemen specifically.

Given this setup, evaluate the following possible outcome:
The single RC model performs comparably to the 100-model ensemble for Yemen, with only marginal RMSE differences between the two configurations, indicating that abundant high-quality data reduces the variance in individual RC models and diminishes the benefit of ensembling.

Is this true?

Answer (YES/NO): NO